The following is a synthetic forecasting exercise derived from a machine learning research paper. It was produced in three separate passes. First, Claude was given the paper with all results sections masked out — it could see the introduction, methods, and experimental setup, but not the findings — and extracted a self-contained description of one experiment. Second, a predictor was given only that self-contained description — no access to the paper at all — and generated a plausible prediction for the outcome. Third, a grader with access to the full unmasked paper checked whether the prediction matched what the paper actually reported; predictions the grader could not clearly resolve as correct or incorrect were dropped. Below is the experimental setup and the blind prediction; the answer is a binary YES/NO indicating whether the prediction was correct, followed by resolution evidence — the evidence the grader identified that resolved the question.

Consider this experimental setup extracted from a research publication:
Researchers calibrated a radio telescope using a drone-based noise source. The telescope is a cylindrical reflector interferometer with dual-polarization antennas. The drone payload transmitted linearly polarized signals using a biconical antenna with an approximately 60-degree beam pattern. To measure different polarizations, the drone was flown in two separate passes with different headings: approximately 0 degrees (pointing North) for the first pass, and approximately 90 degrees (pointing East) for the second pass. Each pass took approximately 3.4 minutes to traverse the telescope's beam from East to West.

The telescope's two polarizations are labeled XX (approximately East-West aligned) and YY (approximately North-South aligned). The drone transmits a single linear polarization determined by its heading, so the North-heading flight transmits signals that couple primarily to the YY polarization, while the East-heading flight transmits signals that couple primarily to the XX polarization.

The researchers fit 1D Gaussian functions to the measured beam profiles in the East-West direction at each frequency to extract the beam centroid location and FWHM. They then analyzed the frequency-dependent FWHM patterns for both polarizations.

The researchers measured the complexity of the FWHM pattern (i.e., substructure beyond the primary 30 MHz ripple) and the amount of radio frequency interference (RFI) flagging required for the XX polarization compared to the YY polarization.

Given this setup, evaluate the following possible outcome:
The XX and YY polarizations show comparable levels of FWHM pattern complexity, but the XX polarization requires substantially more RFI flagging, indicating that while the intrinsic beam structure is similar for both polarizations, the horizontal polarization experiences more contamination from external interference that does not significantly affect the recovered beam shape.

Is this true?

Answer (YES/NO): NO